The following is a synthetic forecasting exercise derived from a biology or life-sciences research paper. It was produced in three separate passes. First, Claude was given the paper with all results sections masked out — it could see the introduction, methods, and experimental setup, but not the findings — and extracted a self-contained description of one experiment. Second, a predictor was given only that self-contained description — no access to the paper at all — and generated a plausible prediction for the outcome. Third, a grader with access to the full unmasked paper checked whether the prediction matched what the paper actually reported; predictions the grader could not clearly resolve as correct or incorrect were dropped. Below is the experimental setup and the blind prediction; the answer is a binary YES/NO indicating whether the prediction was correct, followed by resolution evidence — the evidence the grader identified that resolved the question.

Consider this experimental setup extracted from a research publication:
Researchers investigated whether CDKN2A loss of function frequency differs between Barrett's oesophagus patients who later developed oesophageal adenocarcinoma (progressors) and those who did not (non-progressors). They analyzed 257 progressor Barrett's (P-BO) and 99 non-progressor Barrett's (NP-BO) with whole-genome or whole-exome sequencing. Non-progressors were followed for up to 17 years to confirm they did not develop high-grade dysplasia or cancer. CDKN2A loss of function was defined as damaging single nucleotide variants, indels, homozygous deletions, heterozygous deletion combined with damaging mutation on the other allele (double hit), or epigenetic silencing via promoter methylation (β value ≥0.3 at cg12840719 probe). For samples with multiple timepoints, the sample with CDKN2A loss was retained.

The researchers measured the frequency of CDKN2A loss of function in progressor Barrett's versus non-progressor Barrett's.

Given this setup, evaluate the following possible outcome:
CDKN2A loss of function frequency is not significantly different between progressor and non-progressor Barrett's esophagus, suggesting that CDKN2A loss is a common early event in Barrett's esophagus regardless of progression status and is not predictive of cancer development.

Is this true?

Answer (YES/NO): NO